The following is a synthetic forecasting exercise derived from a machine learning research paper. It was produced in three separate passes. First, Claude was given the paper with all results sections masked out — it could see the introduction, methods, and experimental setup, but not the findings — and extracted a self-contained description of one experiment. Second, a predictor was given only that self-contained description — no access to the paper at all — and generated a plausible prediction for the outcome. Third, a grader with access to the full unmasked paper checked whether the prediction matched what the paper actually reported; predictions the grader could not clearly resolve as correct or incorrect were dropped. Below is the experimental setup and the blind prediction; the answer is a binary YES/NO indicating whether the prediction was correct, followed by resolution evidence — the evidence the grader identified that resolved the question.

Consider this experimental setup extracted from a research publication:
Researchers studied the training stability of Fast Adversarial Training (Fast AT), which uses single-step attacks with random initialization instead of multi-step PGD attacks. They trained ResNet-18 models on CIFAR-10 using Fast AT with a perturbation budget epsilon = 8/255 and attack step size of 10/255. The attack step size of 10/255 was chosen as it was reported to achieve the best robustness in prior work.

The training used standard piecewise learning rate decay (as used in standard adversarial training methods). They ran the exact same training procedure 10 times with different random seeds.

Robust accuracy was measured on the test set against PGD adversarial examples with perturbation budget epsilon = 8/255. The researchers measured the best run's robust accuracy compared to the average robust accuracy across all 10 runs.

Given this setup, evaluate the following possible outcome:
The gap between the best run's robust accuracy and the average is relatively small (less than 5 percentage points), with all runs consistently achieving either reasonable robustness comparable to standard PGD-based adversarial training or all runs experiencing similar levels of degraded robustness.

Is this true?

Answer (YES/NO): NO